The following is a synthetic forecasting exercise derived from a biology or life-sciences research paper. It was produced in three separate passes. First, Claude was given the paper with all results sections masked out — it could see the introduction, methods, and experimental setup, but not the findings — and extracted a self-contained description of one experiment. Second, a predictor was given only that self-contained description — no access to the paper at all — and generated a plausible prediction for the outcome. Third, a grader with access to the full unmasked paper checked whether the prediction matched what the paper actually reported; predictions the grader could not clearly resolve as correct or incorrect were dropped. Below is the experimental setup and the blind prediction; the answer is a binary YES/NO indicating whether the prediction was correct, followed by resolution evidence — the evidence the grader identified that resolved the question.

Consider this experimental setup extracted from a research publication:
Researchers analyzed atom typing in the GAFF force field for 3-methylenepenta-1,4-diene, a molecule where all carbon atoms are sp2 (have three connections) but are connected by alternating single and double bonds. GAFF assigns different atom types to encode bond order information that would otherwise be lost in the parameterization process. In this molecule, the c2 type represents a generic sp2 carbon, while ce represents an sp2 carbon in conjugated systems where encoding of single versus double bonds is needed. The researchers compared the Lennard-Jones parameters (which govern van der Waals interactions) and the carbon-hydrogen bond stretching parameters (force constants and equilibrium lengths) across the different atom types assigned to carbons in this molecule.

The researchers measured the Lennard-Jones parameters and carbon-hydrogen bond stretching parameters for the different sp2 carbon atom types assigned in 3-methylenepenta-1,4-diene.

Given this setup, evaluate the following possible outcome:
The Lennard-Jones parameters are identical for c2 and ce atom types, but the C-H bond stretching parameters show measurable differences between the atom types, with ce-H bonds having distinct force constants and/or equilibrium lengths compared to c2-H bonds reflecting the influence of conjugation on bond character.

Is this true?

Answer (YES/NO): NO